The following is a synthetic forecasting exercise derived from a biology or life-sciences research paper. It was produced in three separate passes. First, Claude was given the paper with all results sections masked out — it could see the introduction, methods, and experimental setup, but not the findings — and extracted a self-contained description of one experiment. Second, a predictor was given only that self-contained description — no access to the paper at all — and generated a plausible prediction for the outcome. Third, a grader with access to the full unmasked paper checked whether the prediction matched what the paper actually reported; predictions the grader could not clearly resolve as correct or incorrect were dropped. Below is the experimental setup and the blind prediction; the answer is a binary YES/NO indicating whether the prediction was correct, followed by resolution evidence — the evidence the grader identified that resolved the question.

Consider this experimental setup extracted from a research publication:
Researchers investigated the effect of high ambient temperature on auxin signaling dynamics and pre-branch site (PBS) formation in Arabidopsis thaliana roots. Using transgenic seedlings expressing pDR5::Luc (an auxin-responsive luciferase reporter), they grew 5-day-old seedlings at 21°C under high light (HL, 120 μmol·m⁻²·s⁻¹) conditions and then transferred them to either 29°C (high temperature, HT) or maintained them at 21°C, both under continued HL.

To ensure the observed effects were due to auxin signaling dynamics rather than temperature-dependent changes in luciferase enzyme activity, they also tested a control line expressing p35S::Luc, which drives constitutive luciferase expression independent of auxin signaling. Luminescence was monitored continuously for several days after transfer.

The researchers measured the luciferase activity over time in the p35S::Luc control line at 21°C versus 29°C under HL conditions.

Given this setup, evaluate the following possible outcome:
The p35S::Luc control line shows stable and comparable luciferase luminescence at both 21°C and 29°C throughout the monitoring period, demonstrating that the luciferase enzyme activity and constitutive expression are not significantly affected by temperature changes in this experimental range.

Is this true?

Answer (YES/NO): NO